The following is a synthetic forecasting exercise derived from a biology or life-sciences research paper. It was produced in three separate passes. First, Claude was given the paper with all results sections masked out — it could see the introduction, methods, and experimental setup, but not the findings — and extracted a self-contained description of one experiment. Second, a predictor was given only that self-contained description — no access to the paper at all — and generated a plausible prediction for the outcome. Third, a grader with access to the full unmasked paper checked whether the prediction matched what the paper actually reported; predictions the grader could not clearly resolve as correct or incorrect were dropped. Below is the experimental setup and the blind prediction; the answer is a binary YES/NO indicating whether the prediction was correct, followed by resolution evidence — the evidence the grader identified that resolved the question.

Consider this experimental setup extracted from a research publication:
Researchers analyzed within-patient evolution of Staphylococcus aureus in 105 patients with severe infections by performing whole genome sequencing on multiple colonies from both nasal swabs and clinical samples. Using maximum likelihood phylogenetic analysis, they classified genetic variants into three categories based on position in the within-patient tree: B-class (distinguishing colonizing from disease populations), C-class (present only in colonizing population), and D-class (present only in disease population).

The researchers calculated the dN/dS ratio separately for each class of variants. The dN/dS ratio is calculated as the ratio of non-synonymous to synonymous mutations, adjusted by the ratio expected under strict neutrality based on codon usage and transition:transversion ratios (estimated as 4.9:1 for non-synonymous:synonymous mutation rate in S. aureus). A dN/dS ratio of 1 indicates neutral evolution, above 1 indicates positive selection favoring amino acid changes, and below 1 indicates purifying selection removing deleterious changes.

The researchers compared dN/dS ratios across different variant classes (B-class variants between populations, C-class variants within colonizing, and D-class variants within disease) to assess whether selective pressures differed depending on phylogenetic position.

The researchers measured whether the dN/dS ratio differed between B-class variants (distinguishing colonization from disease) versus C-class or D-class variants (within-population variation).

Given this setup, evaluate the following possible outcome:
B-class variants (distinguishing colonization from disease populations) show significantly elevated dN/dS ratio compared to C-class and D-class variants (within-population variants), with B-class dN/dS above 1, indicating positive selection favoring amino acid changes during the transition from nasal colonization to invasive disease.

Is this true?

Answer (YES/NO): NO